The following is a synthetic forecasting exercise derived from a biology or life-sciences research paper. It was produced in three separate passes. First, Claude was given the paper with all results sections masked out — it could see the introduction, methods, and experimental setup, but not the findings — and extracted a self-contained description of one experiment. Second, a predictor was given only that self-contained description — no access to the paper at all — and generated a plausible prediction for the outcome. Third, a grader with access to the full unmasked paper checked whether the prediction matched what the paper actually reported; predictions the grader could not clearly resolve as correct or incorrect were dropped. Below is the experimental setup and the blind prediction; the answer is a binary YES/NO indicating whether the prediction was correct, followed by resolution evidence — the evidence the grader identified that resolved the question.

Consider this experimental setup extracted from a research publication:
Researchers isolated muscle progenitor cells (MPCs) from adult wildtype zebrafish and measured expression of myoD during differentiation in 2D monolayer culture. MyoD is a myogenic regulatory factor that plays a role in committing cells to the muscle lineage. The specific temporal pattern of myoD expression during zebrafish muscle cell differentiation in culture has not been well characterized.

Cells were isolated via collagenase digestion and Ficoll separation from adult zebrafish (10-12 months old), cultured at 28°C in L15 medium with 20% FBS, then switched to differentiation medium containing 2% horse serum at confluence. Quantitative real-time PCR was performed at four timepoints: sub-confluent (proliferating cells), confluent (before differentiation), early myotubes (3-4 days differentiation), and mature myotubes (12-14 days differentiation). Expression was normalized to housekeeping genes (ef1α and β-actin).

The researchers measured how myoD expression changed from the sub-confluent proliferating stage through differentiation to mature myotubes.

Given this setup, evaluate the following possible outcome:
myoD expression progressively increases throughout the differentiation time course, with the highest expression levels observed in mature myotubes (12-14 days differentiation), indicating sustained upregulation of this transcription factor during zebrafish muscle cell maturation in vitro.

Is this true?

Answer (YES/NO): NO